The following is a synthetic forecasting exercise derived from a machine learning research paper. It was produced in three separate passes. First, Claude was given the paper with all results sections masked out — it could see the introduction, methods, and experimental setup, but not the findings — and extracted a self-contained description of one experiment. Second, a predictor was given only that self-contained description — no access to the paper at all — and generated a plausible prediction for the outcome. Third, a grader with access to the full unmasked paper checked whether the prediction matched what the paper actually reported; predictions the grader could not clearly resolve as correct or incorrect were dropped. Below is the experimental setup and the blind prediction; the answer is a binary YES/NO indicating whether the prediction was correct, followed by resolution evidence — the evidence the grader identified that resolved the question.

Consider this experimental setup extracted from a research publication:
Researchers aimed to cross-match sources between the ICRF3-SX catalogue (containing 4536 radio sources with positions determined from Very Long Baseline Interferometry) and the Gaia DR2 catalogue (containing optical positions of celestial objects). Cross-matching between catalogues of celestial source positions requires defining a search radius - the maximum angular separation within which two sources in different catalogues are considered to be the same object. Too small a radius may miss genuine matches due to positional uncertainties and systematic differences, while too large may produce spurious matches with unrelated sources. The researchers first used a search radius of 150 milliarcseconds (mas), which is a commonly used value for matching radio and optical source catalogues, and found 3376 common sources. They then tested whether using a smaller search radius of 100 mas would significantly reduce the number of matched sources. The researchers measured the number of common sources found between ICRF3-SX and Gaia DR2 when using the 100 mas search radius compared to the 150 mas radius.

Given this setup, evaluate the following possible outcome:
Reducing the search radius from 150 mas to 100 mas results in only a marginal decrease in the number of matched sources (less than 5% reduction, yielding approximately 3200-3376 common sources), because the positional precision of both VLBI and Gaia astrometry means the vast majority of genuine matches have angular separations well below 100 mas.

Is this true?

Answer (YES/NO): YES